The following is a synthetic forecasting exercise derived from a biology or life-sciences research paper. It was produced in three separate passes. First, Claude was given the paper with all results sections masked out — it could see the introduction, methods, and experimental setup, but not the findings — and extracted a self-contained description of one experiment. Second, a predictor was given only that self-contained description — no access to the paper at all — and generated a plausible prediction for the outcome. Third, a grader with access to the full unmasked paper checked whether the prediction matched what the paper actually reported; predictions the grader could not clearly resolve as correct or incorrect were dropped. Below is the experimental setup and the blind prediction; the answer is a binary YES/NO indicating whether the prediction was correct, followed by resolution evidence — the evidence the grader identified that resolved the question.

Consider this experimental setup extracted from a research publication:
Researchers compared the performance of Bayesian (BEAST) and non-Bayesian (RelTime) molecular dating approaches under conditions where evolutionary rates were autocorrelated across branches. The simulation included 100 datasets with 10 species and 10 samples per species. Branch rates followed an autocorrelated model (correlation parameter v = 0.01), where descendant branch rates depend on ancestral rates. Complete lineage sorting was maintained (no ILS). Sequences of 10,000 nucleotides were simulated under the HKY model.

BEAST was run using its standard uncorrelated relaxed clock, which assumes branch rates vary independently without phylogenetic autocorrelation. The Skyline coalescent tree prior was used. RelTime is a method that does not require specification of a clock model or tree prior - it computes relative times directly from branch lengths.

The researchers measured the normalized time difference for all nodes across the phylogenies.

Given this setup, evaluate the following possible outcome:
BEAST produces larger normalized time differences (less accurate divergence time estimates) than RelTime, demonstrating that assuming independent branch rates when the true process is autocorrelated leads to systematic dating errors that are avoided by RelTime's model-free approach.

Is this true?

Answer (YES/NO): YES